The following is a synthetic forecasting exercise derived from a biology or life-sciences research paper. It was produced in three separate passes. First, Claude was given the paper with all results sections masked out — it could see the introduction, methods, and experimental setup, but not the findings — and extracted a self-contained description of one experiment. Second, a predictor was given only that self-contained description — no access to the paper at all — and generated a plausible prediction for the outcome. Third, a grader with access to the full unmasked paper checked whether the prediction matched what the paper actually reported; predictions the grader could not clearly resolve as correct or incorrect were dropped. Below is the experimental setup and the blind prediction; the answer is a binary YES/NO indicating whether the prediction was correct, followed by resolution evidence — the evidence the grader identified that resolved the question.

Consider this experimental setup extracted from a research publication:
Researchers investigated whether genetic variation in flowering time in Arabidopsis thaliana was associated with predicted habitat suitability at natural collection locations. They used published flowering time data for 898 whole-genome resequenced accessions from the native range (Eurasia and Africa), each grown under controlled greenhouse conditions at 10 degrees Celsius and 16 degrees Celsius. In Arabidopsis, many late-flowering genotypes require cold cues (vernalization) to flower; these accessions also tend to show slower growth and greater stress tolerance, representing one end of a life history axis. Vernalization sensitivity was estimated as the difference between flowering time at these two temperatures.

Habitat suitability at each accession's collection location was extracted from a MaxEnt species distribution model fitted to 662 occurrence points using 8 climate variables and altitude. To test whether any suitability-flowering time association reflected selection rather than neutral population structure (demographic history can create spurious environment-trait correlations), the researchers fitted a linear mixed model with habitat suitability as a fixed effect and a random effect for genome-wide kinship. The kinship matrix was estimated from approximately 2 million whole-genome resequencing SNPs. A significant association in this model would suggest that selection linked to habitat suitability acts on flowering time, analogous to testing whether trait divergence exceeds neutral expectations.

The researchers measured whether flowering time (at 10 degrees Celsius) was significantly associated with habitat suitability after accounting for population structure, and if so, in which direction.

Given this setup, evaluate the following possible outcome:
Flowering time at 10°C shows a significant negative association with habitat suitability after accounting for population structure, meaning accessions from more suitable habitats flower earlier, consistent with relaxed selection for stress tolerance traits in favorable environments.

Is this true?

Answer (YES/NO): NO